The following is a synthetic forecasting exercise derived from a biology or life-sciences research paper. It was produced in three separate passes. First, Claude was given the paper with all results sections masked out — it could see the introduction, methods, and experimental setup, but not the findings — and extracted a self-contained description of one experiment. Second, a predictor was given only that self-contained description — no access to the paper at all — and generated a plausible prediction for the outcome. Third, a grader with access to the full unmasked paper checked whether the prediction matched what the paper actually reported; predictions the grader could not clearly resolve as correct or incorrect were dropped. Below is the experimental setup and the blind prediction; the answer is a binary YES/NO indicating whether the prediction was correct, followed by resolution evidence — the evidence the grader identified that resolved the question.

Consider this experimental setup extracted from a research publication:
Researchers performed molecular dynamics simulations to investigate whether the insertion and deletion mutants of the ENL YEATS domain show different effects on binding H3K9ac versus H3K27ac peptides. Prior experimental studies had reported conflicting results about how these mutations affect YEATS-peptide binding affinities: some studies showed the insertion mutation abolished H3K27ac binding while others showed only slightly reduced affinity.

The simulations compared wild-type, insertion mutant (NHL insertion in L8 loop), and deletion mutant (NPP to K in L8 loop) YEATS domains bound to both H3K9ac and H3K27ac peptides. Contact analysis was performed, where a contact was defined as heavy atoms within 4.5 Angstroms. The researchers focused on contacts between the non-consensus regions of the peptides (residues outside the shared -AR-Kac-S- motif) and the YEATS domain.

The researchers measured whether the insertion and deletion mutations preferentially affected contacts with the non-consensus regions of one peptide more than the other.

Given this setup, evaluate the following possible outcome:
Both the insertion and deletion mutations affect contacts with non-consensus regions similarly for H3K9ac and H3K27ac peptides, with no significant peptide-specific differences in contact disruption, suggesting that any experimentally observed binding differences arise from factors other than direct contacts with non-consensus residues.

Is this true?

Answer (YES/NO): NO